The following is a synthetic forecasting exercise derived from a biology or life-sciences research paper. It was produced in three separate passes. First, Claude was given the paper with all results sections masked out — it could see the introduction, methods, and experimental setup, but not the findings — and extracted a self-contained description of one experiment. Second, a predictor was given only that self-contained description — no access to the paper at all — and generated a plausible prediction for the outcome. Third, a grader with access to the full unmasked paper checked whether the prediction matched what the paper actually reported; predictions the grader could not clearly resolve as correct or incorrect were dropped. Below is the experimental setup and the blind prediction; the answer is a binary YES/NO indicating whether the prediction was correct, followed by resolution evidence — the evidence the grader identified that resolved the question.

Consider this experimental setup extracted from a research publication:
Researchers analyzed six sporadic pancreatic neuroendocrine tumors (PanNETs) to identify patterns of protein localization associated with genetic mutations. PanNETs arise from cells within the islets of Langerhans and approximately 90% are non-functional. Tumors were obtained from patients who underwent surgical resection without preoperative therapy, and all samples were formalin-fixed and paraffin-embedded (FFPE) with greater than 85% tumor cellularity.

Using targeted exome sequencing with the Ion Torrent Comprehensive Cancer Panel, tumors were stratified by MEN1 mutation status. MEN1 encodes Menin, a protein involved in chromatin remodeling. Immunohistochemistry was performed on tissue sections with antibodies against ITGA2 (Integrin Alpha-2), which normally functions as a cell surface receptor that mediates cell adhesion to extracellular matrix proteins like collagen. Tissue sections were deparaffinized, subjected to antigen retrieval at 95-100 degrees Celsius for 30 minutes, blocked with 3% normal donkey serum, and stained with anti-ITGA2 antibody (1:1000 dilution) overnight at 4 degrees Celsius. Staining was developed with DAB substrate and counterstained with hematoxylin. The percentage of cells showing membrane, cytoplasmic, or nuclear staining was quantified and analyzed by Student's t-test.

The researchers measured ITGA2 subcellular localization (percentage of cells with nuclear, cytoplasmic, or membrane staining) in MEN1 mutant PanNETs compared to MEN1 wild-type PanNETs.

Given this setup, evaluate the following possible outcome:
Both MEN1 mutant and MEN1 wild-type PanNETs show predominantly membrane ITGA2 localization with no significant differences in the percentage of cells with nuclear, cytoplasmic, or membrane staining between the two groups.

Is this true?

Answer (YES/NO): NO